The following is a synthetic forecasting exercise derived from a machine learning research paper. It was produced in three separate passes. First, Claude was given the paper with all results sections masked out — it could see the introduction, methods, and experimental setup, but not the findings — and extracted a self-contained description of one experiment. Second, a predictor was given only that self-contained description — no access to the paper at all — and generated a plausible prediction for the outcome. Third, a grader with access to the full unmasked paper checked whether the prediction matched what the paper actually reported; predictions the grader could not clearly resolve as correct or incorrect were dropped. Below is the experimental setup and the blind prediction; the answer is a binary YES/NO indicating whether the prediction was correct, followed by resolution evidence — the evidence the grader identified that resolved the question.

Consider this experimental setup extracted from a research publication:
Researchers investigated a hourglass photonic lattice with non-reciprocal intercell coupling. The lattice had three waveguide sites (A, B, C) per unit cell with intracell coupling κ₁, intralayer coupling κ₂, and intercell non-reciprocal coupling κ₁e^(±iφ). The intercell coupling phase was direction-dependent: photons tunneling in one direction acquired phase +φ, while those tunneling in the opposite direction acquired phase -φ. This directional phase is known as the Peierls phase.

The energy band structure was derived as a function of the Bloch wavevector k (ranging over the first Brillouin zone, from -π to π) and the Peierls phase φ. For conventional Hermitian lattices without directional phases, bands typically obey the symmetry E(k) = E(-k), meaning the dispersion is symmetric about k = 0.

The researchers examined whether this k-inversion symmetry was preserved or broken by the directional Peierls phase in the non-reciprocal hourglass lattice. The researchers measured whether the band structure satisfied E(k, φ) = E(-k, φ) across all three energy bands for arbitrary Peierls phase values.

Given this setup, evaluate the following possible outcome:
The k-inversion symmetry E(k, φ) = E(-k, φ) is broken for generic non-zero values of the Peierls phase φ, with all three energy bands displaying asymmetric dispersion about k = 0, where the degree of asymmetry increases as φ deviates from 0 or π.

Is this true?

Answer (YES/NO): NO